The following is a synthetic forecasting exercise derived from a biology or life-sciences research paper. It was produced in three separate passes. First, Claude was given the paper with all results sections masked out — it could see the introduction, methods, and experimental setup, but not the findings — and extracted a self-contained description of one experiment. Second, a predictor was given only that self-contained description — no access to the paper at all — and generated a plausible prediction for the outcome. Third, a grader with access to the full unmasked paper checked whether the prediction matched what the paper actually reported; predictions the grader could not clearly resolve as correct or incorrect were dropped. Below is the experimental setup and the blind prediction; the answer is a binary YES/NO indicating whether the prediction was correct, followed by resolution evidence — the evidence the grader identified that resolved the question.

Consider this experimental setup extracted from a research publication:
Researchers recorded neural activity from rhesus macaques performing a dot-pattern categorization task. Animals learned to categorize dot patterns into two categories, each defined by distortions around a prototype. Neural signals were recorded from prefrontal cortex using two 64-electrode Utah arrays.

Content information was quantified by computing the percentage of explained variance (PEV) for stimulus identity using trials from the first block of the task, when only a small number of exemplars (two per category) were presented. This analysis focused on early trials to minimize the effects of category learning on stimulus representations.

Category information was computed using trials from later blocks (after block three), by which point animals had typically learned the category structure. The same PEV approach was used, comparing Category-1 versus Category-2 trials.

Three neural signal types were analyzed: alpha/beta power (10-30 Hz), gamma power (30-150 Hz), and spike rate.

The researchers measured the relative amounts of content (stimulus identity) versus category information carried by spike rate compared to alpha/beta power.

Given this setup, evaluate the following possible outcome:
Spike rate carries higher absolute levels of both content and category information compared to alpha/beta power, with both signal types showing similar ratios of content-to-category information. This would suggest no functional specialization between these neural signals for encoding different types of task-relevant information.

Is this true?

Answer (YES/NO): NO